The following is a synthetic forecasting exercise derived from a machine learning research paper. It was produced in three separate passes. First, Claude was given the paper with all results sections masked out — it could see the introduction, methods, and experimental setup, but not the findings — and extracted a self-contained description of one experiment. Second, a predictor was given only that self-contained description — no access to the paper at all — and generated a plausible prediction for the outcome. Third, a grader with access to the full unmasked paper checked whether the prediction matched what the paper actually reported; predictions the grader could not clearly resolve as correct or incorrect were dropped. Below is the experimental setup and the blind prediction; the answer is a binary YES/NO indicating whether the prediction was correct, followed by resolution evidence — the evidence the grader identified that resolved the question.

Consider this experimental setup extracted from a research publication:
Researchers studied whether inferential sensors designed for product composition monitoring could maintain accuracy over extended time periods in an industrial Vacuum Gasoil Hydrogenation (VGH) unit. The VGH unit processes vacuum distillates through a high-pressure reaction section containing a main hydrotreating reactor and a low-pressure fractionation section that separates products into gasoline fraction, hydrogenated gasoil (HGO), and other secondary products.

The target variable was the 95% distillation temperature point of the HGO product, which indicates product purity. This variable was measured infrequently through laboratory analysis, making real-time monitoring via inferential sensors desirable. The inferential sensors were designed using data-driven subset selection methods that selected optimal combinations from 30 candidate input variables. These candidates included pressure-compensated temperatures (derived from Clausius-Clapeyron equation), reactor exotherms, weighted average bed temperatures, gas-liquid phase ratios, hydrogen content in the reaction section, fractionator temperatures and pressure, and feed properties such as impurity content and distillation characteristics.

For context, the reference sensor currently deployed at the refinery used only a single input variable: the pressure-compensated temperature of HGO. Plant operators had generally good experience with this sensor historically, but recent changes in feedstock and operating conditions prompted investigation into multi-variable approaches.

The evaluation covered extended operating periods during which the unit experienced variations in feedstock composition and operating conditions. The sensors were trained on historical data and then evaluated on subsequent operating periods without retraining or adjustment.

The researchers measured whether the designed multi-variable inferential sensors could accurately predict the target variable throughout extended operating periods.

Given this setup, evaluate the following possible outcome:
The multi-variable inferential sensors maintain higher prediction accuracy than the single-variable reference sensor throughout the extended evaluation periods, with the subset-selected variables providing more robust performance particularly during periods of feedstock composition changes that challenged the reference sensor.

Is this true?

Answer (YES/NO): NO